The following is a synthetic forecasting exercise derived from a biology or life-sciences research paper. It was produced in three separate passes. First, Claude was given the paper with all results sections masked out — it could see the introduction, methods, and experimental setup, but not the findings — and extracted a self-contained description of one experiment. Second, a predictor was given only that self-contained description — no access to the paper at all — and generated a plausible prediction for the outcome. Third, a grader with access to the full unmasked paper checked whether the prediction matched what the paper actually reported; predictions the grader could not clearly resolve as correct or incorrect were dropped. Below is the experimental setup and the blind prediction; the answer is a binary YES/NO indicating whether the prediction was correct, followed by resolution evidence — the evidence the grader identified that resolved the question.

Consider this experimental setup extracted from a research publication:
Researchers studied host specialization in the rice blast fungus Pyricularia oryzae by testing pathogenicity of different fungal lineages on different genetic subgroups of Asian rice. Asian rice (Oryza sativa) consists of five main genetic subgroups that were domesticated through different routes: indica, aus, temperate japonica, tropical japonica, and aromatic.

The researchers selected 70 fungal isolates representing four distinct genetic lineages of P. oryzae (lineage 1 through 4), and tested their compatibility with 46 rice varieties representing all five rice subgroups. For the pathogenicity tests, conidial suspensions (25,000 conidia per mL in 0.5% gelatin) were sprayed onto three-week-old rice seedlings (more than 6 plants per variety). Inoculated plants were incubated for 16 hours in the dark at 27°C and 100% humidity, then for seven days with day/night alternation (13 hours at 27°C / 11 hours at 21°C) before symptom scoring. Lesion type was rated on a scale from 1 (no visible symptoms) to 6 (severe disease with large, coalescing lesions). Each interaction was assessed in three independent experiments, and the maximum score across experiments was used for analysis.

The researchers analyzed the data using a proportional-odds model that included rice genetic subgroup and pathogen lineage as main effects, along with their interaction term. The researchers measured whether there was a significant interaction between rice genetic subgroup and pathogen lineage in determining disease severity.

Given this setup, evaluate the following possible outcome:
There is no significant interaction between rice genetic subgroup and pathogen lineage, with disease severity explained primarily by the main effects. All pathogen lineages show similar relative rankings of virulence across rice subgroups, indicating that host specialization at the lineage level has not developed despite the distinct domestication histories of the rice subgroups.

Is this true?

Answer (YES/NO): NO